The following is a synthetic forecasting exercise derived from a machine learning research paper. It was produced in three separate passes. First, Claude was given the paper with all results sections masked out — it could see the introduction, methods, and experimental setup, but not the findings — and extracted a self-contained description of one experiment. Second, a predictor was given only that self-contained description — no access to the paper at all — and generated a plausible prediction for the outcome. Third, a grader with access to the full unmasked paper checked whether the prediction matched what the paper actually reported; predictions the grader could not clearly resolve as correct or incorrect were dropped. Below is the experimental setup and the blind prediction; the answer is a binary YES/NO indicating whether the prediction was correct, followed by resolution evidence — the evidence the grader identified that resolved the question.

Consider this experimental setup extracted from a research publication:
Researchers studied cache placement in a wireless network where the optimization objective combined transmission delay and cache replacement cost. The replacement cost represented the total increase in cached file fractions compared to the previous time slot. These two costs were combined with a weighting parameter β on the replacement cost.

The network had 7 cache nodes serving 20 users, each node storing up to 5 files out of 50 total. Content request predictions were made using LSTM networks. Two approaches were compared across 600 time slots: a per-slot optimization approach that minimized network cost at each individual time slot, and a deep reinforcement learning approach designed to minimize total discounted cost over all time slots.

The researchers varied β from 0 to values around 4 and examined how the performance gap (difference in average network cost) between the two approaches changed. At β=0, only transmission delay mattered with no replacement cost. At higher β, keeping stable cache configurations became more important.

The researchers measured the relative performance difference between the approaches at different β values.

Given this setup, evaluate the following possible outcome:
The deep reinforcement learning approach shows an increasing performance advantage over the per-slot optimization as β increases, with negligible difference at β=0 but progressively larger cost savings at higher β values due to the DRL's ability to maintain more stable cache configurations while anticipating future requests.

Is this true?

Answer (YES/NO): NO